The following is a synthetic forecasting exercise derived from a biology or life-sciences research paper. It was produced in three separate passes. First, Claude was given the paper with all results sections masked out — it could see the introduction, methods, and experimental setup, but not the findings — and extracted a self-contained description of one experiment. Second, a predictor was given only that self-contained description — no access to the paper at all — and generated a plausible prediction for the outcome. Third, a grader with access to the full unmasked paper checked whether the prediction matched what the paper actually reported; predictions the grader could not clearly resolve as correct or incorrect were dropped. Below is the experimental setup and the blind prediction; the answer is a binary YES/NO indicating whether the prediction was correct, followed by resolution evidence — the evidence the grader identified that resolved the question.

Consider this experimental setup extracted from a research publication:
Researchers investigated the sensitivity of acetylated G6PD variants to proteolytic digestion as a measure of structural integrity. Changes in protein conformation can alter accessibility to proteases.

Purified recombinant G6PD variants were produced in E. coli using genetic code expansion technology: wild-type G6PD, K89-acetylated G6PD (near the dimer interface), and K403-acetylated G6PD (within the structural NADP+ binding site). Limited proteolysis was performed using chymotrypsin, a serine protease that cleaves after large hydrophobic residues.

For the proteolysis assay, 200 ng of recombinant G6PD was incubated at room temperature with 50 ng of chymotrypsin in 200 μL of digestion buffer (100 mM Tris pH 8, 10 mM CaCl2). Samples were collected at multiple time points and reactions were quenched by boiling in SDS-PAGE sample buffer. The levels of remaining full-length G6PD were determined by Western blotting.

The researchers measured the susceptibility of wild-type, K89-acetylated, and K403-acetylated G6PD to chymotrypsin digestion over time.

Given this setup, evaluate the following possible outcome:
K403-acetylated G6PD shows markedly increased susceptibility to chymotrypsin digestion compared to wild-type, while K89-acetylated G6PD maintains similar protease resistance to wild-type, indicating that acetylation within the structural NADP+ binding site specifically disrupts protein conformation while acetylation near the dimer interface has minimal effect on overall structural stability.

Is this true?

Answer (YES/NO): NO